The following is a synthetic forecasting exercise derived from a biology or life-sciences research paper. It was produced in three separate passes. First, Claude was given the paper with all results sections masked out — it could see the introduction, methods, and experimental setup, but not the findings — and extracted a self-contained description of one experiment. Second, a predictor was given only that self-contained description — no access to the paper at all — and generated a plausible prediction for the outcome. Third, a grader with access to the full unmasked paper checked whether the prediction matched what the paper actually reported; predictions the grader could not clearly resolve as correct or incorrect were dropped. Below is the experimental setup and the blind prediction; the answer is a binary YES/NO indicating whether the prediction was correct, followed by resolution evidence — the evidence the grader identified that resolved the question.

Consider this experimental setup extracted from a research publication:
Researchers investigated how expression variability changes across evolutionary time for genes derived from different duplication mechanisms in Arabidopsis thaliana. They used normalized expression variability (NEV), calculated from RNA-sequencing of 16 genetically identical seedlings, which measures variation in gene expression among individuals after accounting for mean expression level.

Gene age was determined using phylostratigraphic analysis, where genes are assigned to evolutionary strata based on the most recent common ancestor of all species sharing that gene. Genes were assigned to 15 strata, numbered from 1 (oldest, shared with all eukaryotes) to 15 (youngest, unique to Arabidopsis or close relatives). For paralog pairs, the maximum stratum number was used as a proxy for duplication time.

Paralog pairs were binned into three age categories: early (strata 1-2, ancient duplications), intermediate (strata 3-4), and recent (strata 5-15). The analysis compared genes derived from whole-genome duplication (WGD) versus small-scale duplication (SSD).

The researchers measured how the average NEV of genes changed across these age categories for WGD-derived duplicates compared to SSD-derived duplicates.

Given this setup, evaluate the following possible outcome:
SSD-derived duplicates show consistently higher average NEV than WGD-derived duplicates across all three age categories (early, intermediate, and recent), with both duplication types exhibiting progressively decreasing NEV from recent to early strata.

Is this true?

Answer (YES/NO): NO